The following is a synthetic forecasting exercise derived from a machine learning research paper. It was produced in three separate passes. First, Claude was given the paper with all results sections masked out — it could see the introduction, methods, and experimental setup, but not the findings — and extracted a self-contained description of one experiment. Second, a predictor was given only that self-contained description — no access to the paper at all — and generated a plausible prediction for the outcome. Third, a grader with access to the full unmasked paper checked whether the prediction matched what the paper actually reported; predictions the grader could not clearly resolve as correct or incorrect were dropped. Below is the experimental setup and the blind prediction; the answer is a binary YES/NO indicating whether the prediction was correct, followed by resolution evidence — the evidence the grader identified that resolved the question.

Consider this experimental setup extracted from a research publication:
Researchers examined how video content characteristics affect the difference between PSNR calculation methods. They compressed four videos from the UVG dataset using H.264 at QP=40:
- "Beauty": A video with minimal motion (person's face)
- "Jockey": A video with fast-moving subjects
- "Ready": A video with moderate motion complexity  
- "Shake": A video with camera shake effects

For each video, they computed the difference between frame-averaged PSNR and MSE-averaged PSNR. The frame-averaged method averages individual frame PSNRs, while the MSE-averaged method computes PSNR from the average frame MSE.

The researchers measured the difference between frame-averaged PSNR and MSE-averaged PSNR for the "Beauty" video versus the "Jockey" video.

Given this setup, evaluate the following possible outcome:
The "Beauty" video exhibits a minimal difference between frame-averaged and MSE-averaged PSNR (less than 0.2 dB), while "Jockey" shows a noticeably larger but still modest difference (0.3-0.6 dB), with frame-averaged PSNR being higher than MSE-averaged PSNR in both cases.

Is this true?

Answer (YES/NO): NO